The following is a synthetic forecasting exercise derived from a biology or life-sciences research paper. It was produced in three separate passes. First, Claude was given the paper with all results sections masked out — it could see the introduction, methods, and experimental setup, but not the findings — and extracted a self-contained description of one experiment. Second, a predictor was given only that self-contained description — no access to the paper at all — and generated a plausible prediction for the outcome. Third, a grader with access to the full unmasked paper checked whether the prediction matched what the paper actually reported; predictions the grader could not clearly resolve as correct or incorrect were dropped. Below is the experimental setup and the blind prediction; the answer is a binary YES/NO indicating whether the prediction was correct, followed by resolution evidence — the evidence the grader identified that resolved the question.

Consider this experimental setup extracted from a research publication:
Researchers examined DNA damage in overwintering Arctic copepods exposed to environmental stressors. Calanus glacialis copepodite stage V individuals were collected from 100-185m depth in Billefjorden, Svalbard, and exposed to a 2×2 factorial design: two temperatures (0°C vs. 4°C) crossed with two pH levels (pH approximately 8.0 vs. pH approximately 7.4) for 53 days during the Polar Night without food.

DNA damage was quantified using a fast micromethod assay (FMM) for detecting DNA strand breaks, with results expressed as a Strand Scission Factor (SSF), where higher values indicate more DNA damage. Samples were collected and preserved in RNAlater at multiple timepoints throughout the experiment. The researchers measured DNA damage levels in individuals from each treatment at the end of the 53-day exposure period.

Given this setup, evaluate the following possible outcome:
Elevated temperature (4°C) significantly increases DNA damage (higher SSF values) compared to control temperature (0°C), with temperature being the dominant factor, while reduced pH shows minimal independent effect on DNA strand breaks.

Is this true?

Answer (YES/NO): NO